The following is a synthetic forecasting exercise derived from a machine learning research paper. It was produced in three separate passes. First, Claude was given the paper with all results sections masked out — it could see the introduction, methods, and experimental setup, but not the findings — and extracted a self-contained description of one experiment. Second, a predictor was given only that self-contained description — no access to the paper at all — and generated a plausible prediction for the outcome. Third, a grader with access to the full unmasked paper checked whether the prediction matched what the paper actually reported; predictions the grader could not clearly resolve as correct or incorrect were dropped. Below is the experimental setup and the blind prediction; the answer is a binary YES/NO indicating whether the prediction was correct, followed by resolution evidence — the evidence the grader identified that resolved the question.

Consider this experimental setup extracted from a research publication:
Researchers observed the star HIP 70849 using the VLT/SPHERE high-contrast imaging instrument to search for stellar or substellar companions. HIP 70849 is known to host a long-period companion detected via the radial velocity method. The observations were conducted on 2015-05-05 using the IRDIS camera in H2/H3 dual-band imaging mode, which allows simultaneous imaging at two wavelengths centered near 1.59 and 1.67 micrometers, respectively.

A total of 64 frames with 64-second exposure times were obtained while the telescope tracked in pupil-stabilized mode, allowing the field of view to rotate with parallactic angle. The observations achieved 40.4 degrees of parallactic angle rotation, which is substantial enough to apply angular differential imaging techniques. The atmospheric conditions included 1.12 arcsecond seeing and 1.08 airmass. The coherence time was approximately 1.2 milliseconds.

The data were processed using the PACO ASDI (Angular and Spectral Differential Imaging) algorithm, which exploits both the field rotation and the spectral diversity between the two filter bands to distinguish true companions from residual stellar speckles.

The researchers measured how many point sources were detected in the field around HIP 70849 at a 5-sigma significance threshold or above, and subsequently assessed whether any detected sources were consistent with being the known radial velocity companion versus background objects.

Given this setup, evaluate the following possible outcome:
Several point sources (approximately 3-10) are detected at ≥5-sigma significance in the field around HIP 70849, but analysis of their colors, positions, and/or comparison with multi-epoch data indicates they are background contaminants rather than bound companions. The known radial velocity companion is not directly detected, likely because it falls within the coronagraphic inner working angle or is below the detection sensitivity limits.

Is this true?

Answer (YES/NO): YES